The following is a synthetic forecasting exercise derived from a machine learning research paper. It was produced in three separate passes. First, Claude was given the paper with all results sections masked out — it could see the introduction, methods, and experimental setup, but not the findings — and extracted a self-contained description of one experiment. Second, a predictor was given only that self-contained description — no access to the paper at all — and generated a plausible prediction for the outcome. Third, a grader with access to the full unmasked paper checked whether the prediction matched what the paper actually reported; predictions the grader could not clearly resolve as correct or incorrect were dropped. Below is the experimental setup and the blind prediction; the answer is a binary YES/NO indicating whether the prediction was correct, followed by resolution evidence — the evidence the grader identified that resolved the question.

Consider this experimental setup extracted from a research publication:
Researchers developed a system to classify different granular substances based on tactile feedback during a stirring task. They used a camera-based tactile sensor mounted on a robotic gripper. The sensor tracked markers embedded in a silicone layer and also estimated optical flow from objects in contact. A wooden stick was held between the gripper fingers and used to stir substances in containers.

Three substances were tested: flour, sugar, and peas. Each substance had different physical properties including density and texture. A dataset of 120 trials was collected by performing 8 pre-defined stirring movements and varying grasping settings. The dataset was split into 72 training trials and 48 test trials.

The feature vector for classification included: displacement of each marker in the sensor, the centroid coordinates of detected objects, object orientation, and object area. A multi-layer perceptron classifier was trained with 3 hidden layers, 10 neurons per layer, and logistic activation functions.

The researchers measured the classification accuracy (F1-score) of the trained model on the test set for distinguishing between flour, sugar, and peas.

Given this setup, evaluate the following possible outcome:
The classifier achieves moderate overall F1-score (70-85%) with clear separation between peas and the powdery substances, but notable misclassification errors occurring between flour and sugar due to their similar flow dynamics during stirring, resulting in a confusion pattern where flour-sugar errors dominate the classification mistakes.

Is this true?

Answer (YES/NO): NO